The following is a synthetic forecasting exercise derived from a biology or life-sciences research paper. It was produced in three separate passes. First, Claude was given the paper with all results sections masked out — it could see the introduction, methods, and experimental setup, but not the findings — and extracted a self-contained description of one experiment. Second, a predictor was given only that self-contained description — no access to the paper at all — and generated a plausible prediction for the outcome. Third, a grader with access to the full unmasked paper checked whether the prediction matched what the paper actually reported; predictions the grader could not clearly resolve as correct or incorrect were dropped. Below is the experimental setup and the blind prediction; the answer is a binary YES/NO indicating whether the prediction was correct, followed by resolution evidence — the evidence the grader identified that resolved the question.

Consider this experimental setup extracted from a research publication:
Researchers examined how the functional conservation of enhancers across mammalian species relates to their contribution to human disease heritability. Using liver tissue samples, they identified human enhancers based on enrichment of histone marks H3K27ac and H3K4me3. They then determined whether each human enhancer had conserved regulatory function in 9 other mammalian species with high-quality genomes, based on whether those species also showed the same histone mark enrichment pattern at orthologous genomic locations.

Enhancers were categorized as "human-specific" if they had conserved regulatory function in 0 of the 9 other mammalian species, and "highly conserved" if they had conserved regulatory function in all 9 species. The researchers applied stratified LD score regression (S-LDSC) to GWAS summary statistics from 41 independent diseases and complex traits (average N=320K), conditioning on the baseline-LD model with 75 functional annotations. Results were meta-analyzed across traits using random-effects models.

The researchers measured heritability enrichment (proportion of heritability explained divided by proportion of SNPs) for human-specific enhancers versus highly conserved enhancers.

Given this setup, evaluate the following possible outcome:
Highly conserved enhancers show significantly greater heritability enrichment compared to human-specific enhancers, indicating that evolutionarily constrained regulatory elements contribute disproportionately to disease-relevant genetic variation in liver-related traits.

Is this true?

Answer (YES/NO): YES